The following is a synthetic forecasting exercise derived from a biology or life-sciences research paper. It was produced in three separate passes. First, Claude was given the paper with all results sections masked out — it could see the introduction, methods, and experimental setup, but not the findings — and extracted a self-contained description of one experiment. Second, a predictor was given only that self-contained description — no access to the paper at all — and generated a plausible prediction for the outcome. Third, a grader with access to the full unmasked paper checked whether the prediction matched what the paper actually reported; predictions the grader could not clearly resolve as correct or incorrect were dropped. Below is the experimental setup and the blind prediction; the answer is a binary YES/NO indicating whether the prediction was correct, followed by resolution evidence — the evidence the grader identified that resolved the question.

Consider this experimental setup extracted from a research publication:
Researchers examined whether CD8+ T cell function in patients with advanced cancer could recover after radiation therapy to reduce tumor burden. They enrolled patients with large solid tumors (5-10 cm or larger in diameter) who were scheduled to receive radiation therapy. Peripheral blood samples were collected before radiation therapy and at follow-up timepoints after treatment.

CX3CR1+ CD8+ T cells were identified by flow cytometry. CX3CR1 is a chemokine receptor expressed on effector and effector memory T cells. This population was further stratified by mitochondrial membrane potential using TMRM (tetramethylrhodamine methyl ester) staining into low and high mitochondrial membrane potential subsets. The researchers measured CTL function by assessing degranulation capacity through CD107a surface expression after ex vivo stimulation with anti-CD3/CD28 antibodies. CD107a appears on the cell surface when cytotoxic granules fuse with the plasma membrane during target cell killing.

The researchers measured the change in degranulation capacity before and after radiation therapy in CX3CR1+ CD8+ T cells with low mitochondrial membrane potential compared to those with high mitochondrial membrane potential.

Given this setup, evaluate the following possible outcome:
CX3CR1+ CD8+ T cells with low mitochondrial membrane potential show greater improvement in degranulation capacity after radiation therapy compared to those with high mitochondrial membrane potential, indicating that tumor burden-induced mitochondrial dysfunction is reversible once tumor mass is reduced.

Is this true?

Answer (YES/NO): YES